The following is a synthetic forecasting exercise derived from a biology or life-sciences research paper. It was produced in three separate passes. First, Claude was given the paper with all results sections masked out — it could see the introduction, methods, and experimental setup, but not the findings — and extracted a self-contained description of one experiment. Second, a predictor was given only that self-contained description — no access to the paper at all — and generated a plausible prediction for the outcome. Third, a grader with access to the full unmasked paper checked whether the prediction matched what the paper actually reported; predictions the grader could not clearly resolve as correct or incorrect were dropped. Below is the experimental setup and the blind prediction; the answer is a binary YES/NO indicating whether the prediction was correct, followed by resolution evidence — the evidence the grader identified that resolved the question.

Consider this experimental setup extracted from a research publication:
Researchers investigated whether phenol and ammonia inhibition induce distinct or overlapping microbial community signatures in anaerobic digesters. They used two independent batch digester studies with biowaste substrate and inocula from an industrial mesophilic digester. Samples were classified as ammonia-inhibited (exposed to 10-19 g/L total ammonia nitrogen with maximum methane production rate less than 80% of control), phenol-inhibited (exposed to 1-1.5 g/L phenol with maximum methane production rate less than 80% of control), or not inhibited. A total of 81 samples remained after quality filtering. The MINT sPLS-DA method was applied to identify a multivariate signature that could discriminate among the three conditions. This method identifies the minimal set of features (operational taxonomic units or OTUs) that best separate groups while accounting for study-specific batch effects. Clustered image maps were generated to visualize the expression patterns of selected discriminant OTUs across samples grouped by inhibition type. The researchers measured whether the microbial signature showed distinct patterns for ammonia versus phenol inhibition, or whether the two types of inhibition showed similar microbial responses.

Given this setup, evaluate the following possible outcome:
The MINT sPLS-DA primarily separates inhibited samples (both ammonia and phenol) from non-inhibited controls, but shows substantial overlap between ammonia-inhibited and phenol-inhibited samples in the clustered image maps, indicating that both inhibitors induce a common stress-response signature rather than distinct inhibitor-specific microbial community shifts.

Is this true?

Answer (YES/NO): NO